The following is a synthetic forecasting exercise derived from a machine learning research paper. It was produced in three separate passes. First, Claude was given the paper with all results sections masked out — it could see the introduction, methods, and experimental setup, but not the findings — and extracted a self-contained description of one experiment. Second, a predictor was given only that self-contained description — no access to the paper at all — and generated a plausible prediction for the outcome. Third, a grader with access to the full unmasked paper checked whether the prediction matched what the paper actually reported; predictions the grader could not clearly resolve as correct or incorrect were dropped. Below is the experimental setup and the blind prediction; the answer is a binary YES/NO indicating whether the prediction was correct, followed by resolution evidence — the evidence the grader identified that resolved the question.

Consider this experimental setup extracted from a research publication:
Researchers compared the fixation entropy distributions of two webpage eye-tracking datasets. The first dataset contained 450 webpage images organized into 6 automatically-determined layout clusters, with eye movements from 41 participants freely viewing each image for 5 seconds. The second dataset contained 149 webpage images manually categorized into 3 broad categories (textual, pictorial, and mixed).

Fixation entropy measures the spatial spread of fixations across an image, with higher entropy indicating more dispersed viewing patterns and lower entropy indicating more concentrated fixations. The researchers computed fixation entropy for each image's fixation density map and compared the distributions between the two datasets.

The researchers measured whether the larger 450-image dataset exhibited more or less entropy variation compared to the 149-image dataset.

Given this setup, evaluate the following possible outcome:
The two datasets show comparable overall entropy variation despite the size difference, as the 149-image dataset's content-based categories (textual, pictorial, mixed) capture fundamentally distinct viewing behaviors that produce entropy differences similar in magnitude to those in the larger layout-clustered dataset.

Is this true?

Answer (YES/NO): NO